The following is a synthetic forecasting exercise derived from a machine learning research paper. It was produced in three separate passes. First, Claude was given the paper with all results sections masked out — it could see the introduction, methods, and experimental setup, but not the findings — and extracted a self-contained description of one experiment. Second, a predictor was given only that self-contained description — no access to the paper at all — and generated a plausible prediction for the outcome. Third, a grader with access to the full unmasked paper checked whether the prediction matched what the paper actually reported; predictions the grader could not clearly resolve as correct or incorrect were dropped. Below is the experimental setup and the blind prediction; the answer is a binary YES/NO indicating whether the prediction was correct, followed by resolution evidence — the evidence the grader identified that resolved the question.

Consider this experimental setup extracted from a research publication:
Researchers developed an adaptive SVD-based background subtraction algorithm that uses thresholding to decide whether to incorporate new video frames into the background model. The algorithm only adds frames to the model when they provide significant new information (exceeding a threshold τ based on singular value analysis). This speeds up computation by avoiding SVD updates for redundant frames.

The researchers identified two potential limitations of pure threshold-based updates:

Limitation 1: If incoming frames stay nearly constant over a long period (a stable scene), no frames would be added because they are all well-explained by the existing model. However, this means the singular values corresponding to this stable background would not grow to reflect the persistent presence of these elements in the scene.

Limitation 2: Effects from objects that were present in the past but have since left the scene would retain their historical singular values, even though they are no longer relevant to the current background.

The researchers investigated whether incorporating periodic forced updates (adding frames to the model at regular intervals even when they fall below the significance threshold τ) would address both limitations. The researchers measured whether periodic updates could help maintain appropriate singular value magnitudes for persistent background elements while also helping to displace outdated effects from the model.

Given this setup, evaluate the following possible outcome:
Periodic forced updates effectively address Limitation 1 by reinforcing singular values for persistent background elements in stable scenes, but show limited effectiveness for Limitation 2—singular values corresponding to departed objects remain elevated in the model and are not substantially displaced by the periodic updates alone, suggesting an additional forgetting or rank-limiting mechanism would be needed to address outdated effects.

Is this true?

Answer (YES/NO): NO